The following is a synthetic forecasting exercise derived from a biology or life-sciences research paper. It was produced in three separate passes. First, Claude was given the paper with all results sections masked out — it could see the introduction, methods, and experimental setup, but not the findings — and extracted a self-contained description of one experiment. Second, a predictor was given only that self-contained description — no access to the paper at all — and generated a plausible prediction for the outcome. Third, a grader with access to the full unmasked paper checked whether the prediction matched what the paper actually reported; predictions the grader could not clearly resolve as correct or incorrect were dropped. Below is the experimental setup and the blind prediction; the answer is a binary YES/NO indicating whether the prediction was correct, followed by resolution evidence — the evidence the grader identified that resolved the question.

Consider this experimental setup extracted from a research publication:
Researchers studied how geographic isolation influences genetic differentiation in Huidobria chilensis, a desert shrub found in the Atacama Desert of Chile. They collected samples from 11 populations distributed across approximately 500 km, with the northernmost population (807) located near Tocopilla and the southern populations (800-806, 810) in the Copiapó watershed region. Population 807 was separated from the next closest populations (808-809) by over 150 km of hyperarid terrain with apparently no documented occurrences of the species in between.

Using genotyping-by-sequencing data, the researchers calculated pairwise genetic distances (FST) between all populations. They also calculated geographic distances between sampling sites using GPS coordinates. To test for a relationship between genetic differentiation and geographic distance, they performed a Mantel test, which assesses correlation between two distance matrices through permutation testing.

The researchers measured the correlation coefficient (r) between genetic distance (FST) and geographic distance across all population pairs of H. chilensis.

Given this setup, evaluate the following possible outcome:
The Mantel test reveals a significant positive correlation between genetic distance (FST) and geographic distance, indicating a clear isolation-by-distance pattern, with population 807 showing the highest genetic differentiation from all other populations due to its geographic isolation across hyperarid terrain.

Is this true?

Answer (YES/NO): YES